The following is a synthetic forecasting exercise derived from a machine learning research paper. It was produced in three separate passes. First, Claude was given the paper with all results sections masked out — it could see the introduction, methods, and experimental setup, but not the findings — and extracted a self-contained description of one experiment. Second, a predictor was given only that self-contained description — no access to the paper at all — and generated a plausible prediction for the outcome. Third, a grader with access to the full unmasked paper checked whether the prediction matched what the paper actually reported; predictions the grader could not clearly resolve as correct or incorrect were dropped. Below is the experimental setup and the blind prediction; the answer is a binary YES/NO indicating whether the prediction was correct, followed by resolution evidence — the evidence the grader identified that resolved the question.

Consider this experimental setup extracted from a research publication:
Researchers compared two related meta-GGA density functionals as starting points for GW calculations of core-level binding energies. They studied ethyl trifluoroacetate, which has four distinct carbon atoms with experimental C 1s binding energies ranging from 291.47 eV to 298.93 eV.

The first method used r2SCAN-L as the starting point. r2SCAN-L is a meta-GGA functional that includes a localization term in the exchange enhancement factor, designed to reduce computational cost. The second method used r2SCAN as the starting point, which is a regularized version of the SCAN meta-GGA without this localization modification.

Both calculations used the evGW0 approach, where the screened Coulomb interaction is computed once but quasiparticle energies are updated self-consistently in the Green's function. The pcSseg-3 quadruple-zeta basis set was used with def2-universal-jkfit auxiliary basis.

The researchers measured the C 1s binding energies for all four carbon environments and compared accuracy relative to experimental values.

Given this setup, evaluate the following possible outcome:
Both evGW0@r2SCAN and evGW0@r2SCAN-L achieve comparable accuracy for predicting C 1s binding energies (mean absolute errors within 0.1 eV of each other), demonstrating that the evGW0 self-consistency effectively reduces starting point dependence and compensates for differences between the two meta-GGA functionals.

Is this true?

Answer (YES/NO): NO